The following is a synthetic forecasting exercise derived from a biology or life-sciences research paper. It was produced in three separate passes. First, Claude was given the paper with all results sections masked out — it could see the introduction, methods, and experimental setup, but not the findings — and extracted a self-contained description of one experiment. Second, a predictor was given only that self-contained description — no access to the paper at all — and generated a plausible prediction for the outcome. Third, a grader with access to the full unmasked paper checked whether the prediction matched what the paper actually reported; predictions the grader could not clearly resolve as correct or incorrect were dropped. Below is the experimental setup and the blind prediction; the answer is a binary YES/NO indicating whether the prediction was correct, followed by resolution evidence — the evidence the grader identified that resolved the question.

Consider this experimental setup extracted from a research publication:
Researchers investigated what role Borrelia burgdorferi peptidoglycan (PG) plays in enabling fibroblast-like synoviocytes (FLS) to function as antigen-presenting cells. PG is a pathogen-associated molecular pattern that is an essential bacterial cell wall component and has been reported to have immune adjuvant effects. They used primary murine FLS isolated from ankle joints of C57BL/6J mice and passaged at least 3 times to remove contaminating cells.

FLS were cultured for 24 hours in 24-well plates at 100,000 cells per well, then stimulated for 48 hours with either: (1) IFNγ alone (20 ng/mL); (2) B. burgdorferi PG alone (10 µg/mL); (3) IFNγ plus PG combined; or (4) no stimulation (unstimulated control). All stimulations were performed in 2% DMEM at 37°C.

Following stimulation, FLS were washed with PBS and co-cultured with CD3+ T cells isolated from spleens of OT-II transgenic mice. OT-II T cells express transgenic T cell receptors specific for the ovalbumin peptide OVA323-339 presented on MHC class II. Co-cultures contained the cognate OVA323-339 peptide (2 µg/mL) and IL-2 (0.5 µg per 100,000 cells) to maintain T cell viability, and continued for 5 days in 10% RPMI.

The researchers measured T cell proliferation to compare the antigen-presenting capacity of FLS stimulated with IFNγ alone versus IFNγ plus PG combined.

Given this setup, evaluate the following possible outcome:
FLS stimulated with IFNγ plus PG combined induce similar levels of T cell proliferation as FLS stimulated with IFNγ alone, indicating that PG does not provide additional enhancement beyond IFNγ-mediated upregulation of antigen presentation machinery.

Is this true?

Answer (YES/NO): NO